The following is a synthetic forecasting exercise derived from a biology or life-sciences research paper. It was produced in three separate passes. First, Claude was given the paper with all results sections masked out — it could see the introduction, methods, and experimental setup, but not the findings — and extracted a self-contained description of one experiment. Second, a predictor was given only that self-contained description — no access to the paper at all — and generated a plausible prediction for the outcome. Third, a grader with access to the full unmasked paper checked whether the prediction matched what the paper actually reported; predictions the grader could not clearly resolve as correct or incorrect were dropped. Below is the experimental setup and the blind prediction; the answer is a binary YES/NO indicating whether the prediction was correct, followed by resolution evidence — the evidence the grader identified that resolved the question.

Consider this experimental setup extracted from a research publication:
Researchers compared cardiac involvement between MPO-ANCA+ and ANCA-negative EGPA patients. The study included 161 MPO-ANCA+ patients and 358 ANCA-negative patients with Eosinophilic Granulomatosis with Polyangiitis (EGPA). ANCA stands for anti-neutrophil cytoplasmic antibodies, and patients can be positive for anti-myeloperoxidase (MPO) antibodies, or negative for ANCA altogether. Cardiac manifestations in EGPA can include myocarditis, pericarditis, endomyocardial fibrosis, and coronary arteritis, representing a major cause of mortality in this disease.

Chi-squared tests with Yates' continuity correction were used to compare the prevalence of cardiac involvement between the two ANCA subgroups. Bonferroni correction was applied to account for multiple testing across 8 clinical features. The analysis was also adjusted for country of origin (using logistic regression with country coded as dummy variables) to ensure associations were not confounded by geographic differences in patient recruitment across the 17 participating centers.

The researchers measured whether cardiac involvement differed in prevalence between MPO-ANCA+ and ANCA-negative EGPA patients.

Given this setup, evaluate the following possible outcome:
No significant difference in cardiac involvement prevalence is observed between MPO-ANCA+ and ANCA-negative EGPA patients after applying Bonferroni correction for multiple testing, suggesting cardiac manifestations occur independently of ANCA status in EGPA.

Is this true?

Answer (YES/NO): NO